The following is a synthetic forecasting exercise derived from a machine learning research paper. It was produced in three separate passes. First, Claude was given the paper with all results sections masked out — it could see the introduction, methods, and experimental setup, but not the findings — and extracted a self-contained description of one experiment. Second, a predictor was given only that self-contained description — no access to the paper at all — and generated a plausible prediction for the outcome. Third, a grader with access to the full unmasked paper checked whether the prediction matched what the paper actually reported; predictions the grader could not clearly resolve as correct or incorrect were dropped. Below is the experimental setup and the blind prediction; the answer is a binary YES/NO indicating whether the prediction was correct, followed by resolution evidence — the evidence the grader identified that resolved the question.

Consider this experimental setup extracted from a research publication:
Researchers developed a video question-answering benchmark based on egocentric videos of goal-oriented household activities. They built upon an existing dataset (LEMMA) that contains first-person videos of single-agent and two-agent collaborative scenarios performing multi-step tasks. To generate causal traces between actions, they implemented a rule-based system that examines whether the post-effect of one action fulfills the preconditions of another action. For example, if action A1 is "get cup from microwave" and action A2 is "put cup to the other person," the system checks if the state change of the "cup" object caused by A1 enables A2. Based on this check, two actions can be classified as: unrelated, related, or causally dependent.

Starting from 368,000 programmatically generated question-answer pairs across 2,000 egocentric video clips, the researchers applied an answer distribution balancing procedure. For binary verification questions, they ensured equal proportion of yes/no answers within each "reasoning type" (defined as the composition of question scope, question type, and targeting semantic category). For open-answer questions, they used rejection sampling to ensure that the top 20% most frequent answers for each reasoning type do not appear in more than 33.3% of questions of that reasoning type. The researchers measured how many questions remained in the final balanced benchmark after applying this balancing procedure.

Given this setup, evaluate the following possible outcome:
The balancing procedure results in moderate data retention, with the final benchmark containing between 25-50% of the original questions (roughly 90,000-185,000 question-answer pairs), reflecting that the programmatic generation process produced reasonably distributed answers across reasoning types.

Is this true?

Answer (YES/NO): NO